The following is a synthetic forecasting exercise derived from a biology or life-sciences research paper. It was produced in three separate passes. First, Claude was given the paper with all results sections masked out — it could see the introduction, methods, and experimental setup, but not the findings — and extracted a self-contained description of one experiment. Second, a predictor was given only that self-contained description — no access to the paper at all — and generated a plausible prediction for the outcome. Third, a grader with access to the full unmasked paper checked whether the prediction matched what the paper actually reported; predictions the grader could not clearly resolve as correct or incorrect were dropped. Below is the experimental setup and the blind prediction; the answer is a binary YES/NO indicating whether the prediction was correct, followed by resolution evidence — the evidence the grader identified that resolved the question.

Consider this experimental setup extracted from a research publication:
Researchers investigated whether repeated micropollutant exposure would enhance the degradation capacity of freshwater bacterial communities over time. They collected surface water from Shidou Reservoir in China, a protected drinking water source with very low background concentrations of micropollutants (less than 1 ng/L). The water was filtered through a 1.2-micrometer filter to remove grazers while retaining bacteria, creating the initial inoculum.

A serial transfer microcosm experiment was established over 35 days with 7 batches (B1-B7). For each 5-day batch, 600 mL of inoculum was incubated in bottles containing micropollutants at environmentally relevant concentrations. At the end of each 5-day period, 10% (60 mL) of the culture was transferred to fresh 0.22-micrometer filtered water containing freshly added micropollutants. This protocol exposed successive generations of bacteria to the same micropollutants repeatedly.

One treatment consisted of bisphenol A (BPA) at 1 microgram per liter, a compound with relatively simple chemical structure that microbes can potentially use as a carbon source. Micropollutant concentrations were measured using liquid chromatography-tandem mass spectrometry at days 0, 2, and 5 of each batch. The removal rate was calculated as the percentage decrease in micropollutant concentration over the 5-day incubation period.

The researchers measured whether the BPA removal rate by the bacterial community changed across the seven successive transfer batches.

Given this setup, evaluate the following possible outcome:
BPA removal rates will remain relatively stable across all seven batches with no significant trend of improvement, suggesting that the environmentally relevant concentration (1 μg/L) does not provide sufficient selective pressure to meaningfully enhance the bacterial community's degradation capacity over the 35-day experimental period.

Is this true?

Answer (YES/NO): YES